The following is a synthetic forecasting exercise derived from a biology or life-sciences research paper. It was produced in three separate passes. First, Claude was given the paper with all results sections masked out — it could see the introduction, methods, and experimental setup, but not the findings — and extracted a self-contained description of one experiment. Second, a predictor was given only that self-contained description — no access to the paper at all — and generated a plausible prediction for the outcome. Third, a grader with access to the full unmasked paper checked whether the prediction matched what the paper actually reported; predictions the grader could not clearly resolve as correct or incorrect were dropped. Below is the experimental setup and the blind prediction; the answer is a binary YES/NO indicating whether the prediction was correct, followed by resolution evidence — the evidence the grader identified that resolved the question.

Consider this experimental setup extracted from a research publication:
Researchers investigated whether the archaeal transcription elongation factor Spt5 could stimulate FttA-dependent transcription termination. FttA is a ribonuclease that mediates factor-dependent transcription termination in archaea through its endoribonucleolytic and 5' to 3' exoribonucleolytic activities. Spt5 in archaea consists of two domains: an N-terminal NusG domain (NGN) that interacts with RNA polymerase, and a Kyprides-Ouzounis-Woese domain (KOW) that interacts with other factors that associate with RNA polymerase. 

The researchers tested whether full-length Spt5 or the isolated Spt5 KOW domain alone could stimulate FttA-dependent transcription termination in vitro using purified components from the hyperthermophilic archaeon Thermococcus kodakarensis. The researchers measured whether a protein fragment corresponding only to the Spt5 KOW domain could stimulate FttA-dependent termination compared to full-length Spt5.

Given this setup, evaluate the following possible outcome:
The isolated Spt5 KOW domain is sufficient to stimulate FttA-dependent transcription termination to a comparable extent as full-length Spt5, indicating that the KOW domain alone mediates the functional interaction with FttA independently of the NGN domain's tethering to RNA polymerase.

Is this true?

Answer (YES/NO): NO